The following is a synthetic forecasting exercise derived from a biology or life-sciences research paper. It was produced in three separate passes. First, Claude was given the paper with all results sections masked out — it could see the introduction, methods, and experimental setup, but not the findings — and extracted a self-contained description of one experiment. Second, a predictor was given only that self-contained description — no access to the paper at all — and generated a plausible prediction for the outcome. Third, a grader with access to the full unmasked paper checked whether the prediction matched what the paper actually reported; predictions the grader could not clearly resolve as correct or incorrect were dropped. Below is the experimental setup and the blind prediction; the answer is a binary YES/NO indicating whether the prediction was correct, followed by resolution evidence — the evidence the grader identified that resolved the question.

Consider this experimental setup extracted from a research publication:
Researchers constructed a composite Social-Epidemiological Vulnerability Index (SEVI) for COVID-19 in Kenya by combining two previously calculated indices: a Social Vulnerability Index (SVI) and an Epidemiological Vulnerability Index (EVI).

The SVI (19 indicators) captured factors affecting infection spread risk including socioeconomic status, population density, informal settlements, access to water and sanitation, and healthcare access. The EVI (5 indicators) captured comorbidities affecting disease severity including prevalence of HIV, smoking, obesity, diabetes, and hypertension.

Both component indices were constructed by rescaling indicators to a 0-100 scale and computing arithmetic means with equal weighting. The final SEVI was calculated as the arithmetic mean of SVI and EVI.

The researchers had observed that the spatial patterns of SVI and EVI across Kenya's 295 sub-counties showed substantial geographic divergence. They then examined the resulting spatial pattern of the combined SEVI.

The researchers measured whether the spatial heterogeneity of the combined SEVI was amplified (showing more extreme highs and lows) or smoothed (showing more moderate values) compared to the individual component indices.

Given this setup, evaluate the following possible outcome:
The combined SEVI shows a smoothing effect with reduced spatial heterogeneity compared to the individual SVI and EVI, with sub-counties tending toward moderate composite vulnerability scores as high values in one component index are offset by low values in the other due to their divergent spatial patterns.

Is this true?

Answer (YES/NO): YES